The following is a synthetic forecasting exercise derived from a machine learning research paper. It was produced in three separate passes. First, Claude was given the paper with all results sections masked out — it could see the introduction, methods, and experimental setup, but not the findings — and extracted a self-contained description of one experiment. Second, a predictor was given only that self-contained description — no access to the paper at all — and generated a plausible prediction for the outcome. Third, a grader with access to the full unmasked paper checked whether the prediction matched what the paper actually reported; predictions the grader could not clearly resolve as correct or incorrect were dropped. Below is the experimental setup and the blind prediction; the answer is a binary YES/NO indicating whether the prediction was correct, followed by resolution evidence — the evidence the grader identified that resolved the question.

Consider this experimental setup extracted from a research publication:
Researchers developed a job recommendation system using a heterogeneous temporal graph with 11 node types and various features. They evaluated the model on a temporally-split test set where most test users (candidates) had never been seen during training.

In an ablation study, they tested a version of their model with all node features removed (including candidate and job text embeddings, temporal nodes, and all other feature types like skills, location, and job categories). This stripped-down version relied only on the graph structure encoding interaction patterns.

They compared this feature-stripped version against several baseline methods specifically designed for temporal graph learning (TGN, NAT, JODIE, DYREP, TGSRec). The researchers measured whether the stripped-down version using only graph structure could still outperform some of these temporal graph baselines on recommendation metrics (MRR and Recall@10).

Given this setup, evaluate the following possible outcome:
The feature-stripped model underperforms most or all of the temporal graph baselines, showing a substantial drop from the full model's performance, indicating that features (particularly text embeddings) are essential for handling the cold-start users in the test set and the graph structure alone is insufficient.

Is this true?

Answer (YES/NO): NO